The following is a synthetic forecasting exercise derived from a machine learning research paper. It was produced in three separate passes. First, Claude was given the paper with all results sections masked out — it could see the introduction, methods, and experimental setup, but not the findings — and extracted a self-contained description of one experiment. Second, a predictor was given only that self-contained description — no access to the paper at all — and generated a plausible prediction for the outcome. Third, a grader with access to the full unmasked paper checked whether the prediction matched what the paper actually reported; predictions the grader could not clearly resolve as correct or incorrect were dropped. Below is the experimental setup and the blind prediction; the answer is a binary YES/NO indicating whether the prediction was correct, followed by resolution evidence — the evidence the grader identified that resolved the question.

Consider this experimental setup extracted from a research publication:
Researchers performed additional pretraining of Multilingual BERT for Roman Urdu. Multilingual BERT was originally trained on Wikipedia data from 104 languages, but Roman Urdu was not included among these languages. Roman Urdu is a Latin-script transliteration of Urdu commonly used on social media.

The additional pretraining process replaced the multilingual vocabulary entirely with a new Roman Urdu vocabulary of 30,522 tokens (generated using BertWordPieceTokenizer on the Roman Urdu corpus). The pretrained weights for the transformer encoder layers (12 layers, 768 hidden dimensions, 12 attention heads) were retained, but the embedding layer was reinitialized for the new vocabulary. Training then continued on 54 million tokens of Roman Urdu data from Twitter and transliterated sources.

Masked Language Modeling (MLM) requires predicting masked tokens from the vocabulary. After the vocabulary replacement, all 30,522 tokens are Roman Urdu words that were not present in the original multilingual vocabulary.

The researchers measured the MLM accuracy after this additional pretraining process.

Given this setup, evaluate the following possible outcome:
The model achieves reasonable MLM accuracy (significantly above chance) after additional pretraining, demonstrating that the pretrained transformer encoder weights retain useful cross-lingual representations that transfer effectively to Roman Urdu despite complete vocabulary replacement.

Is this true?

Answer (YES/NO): YES